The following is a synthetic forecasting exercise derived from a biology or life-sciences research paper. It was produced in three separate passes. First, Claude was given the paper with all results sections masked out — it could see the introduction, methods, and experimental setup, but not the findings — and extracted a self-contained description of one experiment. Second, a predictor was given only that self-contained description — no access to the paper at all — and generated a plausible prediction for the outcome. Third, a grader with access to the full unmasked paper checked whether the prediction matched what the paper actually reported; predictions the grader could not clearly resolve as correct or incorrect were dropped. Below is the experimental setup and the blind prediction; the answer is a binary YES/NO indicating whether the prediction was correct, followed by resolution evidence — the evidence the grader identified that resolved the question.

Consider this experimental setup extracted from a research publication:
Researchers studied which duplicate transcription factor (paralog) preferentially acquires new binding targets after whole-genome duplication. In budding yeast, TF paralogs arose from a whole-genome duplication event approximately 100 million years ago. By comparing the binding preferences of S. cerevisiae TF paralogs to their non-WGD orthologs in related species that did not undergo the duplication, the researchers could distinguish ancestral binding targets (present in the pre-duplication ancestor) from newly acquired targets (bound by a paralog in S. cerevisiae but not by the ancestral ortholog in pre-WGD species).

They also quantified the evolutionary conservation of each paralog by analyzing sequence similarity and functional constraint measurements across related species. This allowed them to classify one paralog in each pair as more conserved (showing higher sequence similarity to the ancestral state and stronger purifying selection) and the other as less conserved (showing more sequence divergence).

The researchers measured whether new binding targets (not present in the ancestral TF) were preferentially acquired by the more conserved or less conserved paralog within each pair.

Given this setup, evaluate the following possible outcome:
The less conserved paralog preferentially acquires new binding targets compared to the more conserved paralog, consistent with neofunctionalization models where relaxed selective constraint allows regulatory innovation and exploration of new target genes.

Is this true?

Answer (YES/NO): YES